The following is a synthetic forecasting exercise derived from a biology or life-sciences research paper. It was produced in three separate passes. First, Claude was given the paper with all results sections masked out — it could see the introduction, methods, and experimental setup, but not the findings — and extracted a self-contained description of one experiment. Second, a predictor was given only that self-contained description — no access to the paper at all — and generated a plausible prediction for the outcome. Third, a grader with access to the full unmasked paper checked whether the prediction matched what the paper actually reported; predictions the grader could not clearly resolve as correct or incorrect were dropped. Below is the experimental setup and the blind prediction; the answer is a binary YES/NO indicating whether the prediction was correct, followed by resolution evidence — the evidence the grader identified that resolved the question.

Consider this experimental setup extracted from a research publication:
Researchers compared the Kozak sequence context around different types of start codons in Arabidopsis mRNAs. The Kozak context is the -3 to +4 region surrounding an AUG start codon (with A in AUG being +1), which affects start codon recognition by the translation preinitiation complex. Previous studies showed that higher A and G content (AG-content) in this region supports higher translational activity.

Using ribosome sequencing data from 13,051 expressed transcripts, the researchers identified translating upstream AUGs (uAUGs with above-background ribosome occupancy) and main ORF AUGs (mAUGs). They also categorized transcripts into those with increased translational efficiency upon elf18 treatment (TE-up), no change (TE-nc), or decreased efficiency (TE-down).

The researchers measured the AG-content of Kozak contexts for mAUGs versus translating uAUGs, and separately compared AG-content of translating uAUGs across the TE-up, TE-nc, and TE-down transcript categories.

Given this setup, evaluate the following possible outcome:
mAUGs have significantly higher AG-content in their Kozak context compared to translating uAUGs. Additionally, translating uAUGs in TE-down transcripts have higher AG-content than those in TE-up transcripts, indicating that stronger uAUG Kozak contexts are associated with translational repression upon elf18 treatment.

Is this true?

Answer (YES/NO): NO